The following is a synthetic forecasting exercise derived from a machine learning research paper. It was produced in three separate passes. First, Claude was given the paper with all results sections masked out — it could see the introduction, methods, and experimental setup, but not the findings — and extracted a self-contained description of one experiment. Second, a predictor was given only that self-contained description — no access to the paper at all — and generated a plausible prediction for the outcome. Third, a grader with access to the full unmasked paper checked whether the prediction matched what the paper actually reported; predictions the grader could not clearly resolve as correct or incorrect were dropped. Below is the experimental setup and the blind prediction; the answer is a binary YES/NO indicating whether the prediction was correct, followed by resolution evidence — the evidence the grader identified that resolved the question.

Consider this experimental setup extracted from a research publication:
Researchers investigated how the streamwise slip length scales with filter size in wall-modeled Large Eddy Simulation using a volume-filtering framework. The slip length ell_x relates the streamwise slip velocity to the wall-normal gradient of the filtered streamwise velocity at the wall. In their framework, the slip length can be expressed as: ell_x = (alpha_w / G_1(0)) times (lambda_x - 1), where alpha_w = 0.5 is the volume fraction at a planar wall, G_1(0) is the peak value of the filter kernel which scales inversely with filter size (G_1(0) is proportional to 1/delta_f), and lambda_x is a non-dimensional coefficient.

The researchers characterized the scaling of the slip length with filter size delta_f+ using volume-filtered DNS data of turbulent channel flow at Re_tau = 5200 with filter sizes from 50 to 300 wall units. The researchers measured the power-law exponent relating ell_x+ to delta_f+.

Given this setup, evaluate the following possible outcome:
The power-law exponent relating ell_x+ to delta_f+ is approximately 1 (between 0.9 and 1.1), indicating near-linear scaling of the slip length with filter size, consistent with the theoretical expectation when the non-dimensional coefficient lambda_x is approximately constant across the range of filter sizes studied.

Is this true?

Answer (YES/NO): NO